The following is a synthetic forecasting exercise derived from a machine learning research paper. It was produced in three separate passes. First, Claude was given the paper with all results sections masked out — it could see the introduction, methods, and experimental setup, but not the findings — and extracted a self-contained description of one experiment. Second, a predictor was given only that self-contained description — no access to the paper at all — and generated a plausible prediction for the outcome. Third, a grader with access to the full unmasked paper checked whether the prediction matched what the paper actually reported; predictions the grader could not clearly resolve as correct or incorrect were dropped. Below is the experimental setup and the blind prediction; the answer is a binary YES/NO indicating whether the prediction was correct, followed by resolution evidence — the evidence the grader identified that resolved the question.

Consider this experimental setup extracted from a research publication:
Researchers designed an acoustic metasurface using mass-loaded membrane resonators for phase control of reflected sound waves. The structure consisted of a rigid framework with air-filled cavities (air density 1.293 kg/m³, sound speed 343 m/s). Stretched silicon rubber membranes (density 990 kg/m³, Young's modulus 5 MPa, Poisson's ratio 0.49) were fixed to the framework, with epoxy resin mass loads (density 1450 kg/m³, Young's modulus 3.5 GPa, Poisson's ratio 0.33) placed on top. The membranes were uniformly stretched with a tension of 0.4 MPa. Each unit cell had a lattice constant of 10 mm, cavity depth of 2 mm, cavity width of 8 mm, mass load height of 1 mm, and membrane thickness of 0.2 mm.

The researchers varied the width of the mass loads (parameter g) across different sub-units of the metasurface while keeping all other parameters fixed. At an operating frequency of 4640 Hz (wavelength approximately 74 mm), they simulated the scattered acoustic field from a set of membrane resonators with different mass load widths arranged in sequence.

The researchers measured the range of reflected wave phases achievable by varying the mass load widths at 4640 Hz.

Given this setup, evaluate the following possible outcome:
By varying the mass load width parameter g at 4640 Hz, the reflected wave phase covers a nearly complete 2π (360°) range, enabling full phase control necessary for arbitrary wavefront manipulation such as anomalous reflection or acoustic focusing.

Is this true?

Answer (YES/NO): YES